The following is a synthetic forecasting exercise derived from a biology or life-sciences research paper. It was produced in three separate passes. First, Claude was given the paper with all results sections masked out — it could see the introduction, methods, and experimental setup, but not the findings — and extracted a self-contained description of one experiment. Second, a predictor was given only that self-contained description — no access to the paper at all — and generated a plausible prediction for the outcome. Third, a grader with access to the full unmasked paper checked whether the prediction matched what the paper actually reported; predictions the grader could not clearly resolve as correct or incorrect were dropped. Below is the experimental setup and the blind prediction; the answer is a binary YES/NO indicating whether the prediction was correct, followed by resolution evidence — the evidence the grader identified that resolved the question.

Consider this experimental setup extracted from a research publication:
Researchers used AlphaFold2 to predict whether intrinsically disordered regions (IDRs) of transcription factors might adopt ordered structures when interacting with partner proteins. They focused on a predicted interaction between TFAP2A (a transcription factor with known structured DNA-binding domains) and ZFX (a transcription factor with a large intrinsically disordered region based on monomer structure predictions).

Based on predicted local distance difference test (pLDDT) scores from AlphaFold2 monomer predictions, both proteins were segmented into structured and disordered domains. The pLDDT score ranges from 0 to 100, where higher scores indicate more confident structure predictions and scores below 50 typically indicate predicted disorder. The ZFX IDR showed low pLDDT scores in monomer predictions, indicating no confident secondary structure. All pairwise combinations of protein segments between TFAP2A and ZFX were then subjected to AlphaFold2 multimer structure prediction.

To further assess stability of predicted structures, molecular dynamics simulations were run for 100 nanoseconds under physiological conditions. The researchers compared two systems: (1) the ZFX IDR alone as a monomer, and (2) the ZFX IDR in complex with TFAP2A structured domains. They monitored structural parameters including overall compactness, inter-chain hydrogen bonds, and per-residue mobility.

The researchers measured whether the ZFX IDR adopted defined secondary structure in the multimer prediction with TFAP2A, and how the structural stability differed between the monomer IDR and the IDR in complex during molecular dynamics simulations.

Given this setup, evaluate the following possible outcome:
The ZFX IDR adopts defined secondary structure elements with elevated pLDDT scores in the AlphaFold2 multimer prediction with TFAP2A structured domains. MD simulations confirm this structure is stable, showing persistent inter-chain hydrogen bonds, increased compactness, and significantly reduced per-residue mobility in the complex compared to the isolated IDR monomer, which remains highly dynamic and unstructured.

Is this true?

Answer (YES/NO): NO